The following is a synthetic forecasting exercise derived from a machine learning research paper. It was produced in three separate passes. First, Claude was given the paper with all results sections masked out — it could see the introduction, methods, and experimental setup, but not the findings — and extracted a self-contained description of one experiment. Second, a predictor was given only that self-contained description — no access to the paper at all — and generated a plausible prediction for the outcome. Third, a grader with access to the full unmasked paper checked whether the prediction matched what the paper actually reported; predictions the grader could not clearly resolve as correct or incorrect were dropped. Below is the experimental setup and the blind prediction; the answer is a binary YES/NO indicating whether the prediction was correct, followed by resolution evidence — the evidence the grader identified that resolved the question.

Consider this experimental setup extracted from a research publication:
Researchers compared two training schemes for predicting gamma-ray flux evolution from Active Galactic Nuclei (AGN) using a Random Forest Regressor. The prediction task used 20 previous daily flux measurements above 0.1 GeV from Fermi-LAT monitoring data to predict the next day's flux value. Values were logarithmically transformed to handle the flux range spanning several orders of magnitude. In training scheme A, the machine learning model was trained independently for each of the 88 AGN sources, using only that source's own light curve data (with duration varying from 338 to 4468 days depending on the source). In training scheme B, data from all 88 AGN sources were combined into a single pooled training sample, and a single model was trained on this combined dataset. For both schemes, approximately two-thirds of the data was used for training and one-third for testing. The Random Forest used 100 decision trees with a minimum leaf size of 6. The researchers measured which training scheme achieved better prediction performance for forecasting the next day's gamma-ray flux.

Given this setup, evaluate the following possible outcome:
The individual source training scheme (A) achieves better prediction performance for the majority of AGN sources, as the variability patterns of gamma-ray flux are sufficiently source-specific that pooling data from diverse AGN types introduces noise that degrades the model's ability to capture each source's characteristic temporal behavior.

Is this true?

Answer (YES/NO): NO